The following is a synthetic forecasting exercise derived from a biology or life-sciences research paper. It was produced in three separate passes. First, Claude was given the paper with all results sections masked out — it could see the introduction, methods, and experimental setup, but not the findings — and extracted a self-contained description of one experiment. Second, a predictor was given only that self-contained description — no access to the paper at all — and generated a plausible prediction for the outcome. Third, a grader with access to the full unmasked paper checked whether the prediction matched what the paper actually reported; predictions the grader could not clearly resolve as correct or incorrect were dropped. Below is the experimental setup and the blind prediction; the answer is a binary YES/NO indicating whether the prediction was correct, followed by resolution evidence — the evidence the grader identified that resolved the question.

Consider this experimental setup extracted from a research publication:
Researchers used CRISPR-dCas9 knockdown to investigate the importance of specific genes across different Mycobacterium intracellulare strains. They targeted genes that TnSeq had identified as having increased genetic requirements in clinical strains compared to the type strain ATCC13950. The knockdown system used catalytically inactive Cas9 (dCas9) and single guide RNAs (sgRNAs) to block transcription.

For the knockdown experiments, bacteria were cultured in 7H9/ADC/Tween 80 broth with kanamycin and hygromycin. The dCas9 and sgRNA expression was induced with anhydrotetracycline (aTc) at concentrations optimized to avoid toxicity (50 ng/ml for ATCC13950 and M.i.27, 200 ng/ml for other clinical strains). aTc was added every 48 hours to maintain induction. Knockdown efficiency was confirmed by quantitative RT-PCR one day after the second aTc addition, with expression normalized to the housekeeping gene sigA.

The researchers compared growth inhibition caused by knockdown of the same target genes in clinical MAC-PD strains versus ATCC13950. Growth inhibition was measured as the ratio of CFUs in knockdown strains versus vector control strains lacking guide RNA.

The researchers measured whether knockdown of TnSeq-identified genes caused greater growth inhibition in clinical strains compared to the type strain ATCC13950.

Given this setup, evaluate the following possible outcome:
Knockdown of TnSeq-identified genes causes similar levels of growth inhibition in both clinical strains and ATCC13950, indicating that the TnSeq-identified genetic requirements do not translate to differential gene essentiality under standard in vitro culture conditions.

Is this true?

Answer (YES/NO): NO